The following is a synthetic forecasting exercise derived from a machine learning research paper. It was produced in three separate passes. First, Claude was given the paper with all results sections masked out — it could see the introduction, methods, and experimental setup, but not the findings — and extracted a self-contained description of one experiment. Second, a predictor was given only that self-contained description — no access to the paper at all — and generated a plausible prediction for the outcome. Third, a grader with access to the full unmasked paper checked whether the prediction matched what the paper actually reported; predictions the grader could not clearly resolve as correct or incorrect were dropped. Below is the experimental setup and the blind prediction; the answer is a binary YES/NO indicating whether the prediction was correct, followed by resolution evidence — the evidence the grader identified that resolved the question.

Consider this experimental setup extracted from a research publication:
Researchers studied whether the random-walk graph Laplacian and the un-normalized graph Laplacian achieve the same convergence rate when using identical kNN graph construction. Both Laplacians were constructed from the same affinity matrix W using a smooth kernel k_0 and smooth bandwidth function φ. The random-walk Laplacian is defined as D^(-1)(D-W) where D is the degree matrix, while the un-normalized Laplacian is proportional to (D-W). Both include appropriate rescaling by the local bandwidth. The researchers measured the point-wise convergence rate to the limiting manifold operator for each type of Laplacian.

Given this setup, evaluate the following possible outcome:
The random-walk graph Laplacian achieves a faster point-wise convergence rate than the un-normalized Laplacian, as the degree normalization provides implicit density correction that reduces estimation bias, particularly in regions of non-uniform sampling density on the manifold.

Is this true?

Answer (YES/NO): NO